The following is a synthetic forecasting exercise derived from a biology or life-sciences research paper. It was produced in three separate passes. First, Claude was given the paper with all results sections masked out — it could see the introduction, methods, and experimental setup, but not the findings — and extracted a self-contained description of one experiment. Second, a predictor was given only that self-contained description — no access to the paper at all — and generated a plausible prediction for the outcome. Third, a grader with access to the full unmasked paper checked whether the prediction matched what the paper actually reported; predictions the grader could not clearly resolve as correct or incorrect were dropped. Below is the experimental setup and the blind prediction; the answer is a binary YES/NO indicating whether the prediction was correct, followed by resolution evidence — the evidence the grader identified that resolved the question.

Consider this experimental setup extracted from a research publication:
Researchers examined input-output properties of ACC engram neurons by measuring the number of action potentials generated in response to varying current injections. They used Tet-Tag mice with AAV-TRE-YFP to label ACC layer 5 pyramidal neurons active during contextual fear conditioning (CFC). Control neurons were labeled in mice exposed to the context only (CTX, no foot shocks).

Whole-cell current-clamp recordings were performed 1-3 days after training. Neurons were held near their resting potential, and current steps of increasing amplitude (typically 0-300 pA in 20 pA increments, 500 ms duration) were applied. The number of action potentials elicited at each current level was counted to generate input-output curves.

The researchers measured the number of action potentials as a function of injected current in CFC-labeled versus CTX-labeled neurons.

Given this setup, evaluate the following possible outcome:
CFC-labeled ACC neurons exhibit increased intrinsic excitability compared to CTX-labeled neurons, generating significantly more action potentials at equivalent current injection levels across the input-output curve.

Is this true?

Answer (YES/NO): YES